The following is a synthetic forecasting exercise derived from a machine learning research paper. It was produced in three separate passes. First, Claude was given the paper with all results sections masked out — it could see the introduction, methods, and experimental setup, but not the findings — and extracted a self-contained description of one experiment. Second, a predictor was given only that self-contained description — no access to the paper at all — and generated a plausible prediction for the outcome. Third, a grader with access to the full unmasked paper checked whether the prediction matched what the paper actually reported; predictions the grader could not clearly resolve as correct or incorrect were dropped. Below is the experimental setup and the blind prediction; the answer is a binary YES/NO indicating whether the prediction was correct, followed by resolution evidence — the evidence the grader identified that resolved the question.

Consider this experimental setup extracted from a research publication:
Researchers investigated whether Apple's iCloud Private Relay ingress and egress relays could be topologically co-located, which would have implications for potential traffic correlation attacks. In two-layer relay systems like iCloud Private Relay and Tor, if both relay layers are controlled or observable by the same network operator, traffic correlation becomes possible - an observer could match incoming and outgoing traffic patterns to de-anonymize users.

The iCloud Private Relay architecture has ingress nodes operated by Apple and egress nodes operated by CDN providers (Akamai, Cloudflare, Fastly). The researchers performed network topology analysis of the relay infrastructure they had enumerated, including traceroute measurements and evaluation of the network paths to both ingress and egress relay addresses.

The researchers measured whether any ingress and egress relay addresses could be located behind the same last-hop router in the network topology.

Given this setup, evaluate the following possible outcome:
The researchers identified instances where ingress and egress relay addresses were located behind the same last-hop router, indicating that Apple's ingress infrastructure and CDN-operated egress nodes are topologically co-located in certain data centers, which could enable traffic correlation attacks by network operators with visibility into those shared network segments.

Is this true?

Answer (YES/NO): YES